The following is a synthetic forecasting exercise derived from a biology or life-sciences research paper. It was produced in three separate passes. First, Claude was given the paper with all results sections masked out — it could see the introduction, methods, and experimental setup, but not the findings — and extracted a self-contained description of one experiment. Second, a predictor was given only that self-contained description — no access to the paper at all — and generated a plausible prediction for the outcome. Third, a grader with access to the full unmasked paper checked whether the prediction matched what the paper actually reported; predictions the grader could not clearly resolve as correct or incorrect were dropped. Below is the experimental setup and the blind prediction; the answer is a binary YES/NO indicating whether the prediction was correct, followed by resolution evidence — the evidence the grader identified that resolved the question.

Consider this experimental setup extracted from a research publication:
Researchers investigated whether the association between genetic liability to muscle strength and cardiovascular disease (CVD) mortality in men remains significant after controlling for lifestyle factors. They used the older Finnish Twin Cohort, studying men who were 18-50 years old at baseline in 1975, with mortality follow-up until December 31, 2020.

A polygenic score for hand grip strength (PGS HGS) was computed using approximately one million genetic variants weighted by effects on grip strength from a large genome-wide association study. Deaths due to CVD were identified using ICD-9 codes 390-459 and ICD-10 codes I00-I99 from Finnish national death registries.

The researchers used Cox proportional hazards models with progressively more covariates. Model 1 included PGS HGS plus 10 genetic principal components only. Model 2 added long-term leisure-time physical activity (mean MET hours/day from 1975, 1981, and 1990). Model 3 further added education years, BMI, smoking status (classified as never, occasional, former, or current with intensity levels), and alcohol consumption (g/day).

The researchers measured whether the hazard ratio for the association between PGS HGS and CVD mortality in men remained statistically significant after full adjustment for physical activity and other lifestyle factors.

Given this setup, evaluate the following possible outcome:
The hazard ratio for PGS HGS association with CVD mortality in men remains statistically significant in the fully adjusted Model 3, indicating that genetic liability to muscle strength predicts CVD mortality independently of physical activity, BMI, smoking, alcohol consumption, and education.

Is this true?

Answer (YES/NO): YES